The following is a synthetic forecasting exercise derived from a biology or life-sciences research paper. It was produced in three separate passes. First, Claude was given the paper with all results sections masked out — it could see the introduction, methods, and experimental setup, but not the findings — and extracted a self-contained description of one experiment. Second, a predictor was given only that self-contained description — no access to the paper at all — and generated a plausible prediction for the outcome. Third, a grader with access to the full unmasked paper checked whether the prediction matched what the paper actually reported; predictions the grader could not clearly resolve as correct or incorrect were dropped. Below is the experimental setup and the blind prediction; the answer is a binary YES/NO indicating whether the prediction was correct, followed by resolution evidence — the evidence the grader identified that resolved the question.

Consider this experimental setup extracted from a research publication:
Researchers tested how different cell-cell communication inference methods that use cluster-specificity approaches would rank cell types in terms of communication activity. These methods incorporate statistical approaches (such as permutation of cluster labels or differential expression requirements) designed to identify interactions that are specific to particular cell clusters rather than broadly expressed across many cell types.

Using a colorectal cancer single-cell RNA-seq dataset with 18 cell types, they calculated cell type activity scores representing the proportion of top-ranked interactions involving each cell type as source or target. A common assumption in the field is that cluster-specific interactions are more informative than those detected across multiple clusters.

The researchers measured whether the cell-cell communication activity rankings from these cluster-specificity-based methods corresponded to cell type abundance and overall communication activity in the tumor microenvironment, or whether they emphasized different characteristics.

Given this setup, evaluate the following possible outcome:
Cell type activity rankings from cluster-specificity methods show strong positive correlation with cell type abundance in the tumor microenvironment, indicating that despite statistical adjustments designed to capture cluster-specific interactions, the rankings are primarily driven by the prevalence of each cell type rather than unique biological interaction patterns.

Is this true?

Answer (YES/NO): NO